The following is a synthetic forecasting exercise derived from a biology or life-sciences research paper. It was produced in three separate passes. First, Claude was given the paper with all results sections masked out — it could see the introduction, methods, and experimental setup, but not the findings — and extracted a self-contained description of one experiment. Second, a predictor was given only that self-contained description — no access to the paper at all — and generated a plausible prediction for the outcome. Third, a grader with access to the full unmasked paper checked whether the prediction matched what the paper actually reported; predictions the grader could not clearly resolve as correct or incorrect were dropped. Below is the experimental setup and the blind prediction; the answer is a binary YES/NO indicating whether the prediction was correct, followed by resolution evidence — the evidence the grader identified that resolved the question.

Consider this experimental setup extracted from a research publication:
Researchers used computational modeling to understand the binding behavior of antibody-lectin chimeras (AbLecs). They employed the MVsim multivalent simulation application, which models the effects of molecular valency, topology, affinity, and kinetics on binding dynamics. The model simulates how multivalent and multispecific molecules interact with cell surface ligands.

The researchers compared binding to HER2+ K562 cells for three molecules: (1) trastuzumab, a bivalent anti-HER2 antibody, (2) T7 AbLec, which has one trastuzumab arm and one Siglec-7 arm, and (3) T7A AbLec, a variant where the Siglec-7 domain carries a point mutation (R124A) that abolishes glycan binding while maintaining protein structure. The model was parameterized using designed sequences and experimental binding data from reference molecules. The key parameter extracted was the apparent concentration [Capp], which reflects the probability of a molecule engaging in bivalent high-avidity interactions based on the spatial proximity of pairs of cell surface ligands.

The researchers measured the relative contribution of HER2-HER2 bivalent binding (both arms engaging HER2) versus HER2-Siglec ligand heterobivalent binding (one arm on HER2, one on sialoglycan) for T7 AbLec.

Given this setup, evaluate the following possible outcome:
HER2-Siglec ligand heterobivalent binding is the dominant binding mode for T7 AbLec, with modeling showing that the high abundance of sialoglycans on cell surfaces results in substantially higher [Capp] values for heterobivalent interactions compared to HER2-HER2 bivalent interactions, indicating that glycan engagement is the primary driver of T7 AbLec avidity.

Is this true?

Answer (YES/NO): NO